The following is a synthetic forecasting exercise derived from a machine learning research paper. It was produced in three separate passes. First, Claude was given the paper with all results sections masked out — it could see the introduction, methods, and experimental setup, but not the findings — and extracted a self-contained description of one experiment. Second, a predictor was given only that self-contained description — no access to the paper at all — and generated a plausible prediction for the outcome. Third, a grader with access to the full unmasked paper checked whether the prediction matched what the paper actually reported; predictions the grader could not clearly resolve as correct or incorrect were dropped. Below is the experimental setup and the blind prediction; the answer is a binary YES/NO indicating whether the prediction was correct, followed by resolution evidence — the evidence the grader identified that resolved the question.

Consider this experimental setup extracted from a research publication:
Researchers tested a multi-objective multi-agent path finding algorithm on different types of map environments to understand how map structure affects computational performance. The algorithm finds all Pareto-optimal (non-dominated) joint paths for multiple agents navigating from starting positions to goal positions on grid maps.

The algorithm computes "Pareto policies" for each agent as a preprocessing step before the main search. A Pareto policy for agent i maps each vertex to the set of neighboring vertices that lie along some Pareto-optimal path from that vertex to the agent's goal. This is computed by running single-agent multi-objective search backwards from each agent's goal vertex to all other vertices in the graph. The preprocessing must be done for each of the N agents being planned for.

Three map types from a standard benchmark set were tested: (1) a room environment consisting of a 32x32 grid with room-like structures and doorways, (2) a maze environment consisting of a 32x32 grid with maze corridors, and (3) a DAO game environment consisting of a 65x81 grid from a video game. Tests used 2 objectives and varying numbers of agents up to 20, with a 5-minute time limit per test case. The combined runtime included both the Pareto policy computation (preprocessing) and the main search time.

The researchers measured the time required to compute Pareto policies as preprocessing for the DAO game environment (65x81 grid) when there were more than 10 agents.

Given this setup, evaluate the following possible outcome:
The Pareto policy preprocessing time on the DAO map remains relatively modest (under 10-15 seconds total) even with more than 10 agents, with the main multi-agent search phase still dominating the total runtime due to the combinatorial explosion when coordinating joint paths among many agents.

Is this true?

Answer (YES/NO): NO